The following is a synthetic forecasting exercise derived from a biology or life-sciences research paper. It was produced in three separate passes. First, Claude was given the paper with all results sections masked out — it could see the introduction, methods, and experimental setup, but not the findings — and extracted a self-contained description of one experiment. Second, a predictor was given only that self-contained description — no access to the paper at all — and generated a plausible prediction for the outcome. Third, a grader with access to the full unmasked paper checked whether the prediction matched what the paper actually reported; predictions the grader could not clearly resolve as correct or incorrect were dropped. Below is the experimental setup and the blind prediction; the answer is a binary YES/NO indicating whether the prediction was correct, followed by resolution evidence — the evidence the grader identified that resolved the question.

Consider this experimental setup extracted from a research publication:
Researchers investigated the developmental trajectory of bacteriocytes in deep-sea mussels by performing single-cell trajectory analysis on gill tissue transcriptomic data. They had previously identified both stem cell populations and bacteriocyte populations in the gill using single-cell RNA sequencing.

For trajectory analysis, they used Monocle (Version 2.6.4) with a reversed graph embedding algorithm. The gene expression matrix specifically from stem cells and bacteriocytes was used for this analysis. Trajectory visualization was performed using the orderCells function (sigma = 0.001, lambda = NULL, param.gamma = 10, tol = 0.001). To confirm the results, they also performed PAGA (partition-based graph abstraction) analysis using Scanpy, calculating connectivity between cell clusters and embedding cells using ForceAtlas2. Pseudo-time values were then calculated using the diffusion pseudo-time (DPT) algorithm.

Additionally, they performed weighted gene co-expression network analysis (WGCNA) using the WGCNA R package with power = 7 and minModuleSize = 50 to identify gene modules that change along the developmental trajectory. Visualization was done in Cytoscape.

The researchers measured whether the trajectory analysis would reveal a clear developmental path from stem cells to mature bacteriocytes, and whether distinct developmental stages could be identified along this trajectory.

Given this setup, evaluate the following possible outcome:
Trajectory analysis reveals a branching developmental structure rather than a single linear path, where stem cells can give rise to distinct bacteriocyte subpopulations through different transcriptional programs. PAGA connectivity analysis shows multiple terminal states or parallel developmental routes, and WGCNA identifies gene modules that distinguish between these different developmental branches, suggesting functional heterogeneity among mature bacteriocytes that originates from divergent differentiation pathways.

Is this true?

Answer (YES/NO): NO